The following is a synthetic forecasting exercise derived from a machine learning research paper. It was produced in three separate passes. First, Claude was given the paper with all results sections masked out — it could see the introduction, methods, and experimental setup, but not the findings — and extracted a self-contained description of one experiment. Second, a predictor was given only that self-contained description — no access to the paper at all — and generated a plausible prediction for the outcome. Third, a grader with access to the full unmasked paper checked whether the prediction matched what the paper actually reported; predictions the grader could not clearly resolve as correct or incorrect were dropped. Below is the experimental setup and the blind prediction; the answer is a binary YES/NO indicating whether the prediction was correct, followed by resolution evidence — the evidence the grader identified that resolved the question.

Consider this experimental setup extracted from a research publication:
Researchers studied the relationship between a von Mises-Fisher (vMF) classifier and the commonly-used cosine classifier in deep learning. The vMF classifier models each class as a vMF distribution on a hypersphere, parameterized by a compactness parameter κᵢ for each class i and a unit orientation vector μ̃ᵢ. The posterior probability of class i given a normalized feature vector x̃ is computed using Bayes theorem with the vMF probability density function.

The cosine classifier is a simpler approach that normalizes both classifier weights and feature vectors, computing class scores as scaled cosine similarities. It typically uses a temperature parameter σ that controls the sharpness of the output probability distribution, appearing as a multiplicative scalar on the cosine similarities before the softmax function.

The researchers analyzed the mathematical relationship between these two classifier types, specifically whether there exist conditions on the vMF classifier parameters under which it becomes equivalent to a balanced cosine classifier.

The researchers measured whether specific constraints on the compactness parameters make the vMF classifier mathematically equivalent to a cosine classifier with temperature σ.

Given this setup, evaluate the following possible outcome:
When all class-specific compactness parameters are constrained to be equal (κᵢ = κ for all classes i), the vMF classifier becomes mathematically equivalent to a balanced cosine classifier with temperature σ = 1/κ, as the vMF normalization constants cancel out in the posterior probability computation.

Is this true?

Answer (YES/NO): NO